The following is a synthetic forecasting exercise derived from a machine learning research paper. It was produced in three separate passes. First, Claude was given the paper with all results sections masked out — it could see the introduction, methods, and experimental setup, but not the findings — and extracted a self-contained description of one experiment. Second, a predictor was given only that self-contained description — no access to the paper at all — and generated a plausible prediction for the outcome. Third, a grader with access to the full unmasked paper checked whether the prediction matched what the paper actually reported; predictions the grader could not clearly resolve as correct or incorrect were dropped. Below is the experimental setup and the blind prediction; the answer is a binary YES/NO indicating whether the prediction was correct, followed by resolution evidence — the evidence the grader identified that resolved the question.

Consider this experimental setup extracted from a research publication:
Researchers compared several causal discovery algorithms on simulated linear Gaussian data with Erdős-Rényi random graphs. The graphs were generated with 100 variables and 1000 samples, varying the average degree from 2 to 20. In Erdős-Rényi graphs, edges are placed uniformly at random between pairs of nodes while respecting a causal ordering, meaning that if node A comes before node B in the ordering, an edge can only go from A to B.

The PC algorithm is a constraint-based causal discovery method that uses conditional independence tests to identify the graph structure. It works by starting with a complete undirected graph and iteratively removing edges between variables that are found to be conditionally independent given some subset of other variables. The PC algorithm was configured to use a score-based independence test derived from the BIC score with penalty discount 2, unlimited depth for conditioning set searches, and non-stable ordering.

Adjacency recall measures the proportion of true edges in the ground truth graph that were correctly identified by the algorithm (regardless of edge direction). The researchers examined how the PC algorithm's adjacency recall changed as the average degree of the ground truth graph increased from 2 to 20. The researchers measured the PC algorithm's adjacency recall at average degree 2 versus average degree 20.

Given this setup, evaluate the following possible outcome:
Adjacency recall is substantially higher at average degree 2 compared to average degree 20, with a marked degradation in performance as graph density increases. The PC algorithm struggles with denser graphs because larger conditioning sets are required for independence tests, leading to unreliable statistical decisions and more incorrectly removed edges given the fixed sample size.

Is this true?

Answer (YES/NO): YES